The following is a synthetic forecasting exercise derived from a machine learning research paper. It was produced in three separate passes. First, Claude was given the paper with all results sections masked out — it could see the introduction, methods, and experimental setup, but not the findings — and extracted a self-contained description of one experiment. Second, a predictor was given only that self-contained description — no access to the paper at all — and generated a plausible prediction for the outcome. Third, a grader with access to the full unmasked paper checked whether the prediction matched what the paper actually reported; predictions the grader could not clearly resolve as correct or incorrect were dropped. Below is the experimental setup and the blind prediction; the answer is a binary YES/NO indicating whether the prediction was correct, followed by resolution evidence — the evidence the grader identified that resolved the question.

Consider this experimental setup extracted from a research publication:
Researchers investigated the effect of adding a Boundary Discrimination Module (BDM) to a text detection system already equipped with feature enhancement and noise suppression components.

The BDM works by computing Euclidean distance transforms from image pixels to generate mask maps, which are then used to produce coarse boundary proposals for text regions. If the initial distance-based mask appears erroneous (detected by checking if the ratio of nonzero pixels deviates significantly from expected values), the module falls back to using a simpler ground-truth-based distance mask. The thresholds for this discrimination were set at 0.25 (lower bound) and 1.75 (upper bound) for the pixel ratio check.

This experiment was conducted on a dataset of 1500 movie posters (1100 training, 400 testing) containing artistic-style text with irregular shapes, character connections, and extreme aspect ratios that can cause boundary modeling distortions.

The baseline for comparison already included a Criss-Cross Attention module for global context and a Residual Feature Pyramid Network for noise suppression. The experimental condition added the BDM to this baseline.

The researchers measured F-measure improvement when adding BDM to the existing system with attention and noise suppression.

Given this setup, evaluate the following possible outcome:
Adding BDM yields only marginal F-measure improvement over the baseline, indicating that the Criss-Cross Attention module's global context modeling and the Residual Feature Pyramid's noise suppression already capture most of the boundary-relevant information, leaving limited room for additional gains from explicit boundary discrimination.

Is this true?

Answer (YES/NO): YES